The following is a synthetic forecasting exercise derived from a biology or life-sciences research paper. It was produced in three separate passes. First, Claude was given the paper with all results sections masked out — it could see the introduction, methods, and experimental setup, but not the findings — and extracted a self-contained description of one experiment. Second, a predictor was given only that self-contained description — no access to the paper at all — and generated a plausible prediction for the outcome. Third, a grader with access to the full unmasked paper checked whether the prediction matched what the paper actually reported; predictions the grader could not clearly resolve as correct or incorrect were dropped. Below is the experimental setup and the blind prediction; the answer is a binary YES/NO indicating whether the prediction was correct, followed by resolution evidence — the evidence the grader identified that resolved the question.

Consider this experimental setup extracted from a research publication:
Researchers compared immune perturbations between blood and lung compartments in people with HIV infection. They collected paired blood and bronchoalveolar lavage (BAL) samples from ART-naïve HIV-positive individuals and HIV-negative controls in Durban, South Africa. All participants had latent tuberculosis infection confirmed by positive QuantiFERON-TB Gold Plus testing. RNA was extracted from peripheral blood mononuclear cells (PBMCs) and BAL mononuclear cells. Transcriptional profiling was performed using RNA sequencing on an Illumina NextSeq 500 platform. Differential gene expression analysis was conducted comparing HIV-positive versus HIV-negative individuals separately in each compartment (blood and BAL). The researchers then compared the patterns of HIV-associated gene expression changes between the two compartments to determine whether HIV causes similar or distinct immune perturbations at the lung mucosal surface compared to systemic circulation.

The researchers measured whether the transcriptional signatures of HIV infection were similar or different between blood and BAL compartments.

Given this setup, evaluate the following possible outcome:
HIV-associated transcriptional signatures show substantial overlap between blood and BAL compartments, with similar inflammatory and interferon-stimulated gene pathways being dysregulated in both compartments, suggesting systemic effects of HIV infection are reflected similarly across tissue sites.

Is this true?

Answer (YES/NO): NO